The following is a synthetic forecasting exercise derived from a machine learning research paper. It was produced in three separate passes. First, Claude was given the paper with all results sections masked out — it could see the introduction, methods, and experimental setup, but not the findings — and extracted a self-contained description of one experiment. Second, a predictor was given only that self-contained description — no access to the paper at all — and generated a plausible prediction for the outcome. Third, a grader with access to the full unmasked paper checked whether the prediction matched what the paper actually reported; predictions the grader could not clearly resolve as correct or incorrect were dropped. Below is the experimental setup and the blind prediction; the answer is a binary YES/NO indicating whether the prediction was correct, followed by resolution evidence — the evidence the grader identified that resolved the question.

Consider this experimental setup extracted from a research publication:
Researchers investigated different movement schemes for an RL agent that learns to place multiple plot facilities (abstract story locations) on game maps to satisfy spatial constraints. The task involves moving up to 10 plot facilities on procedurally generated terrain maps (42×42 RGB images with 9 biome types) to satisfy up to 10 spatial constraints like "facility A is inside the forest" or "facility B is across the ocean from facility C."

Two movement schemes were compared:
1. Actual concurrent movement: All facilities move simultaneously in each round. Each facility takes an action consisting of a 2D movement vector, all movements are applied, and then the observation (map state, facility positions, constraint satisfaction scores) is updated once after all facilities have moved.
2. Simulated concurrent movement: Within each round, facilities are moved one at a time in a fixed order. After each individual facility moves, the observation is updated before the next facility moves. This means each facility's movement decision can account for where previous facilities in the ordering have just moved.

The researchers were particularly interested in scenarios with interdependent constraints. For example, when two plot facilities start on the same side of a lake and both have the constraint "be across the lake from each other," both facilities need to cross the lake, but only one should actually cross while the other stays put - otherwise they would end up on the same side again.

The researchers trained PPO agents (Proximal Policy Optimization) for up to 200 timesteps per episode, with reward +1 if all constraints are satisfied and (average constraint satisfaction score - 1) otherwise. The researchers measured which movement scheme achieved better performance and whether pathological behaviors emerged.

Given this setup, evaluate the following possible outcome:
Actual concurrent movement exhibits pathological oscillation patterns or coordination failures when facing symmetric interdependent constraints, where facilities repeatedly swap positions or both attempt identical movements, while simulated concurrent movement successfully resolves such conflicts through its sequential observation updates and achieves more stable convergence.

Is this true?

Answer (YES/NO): YES